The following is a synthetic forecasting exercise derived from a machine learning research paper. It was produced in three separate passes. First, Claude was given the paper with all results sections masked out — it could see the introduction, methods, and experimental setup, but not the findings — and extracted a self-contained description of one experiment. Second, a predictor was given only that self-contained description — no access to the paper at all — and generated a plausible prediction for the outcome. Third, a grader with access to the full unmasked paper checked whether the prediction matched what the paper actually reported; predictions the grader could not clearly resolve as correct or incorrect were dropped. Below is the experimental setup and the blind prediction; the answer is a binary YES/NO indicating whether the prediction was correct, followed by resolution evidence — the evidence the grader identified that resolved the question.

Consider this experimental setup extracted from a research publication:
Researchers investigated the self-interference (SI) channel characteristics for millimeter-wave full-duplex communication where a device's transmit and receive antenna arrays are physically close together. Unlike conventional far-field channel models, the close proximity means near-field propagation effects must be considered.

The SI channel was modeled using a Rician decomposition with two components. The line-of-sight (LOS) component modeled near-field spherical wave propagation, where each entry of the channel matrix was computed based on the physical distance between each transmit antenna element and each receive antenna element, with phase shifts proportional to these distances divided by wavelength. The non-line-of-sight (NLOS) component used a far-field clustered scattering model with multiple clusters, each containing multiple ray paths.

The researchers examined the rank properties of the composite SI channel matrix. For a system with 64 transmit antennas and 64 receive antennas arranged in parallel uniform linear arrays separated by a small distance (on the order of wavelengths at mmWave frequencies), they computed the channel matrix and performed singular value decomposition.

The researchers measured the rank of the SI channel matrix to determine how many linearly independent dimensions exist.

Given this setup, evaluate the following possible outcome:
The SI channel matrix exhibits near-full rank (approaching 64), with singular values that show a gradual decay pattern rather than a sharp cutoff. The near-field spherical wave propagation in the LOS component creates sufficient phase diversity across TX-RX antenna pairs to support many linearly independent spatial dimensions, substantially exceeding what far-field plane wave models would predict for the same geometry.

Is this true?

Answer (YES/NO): NO